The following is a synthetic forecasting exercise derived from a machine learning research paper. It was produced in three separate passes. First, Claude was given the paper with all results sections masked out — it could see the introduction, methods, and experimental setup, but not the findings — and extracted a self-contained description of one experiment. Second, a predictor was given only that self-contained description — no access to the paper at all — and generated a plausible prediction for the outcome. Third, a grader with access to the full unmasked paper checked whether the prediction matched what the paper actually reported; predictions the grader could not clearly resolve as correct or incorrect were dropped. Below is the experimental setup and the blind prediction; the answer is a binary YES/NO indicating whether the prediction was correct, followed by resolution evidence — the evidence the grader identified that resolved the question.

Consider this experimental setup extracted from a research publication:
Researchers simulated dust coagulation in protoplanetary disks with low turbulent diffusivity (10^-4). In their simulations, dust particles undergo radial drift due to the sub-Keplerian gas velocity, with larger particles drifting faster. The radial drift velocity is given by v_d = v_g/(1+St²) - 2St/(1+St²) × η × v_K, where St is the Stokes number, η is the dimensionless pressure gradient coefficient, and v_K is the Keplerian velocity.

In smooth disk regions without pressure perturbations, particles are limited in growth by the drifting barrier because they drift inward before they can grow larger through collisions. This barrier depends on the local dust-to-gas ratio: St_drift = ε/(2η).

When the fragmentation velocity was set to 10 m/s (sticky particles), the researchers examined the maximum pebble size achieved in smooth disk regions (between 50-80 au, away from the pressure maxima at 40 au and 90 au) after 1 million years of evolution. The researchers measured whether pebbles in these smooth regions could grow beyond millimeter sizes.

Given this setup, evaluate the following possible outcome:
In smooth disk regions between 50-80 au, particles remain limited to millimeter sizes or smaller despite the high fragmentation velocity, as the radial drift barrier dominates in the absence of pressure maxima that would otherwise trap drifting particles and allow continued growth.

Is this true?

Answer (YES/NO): YES